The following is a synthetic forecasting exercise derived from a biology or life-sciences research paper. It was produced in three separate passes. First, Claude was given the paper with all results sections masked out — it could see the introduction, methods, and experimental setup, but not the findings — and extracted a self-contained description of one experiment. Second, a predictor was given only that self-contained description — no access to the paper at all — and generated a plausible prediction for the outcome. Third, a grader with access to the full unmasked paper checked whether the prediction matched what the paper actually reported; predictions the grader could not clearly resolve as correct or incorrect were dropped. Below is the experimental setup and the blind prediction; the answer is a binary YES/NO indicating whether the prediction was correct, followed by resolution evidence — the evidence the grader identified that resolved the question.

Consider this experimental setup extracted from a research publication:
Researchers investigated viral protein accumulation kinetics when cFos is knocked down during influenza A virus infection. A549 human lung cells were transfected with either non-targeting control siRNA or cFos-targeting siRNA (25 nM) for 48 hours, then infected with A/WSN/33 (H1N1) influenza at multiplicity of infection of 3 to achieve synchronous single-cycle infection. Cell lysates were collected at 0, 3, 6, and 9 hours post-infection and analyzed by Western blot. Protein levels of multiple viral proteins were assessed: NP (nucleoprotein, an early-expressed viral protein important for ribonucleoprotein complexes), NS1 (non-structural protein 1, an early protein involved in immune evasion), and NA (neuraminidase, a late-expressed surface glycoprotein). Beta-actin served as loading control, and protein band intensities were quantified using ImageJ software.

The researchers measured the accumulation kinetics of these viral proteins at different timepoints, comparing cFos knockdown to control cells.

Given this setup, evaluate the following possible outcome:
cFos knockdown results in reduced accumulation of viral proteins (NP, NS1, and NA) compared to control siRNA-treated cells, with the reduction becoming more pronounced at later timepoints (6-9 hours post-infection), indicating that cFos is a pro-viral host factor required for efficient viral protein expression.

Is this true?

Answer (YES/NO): NO